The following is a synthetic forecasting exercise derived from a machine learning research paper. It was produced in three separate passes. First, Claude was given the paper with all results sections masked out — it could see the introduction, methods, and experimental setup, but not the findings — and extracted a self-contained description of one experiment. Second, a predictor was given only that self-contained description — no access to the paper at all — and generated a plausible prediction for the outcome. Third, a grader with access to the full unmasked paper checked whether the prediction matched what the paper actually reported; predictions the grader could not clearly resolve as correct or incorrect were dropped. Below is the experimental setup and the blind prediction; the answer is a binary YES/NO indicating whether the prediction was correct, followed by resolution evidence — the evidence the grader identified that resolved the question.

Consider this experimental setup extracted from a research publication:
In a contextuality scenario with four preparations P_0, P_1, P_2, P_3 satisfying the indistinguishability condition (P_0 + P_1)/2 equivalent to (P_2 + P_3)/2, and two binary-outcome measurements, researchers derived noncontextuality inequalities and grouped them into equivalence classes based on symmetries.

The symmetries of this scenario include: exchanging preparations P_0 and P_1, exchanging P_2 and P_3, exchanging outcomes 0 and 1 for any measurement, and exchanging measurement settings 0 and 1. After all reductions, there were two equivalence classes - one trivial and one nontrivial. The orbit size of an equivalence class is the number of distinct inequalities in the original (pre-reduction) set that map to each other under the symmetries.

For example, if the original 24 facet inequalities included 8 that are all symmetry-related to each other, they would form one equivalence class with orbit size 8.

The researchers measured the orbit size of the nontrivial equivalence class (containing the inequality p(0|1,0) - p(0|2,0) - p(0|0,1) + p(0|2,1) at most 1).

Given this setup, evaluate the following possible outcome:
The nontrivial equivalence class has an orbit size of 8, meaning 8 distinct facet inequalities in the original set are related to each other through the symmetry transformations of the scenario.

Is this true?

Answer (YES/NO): YES